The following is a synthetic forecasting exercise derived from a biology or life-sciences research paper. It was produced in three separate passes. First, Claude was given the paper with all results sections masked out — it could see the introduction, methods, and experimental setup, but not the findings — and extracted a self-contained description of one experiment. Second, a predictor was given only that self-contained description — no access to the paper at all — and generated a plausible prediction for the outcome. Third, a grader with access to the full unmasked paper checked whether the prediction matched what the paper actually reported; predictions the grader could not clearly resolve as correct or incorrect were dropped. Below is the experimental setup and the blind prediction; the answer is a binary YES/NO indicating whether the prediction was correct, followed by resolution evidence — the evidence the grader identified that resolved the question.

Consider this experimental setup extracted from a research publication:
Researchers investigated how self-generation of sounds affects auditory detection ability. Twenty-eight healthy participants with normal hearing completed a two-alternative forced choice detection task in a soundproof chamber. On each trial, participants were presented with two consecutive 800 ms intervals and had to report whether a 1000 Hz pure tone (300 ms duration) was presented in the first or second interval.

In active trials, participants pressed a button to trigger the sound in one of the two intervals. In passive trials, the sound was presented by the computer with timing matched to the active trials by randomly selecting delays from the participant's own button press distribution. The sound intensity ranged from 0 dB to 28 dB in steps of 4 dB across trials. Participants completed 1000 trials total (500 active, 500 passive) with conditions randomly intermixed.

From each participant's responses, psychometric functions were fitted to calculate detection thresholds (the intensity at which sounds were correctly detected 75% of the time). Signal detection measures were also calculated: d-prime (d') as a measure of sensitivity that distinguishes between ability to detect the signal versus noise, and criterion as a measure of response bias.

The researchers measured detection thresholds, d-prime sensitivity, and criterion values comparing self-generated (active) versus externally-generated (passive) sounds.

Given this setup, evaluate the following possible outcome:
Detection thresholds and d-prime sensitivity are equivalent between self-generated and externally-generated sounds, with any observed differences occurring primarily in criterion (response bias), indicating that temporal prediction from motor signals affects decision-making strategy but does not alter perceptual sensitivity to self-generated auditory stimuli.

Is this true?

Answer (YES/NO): NO